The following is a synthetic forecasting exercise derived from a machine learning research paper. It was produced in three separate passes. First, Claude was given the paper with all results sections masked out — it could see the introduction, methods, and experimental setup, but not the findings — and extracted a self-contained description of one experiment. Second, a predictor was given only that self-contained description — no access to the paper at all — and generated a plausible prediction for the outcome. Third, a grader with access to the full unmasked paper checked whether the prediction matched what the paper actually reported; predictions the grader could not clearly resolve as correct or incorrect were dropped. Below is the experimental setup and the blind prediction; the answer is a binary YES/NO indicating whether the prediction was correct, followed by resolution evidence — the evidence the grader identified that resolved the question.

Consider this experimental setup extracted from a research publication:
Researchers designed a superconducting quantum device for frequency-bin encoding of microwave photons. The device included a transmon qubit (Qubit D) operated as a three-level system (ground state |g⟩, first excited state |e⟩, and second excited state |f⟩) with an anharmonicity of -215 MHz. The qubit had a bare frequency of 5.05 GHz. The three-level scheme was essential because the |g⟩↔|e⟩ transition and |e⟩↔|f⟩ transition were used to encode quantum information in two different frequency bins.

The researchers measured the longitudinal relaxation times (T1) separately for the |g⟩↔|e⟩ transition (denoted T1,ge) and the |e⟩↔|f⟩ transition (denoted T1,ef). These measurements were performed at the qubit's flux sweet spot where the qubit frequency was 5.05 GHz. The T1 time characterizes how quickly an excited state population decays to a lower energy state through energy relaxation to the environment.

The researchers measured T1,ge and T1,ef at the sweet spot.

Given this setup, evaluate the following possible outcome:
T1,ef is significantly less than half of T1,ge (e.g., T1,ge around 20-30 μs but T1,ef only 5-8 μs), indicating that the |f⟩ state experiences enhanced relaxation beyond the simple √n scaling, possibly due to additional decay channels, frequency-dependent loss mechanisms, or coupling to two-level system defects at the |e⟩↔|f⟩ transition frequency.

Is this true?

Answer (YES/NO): NO